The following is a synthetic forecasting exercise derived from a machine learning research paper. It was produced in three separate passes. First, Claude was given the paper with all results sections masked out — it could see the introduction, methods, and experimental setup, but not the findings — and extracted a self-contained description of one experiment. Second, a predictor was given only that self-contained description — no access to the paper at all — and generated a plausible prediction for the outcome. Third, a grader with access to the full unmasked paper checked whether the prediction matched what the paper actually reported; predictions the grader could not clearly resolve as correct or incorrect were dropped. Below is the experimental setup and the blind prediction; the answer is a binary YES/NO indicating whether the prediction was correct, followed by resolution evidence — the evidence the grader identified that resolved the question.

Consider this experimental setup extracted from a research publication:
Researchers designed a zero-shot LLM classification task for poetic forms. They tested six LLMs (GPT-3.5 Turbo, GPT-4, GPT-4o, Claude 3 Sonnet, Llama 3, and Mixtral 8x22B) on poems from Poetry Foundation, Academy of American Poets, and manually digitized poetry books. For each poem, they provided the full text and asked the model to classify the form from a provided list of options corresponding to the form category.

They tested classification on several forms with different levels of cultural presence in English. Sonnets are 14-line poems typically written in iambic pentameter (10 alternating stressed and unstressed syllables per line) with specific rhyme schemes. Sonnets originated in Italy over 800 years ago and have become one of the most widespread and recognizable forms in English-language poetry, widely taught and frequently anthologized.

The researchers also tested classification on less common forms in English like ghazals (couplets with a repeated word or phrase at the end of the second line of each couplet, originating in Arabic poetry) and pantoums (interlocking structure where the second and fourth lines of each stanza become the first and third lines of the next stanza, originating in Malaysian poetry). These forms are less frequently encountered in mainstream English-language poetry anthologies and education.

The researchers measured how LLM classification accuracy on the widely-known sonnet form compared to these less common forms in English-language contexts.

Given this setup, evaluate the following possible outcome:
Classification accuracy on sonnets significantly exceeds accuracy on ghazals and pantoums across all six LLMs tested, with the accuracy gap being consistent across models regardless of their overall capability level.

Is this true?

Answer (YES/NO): NO